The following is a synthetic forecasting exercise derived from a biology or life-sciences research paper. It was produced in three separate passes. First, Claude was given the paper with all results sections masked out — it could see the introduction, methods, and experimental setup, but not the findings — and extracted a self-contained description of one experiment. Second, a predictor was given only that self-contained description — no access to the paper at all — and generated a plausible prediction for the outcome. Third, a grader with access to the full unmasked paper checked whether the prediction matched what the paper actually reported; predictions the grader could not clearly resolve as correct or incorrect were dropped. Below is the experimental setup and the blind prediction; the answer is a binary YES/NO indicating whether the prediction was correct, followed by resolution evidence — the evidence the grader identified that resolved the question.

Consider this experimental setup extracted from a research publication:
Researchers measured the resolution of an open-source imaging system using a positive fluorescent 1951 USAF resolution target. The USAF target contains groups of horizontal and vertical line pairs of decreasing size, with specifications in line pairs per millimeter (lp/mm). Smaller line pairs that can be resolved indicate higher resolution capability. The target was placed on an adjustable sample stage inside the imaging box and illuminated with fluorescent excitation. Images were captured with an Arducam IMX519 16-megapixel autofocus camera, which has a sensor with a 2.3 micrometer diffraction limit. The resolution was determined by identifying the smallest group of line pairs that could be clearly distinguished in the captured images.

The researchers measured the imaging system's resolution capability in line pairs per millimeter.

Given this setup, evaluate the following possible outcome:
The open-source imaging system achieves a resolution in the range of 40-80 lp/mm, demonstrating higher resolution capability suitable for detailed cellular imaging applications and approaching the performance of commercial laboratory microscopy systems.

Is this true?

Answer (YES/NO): NO